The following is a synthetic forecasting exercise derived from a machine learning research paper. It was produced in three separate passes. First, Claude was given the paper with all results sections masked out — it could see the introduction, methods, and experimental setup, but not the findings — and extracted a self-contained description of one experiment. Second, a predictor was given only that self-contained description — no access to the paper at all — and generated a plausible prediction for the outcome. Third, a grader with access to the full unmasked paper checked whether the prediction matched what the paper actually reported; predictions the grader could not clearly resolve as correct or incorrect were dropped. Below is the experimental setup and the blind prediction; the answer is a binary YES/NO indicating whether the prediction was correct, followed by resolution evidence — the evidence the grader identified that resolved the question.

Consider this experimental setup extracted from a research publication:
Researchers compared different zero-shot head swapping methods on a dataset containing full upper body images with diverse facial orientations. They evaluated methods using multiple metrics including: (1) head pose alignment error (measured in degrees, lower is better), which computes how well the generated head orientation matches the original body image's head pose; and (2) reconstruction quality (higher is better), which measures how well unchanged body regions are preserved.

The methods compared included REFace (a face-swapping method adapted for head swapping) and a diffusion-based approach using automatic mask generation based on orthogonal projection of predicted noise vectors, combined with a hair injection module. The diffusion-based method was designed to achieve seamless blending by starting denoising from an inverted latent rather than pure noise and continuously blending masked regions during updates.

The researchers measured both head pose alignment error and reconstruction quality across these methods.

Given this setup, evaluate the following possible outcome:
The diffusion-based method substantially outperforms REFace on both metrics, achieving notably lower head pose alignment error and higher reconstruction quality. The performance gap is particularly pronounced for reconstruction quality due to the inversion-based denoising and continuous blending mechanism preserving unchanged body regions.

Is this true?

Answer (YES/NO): NO